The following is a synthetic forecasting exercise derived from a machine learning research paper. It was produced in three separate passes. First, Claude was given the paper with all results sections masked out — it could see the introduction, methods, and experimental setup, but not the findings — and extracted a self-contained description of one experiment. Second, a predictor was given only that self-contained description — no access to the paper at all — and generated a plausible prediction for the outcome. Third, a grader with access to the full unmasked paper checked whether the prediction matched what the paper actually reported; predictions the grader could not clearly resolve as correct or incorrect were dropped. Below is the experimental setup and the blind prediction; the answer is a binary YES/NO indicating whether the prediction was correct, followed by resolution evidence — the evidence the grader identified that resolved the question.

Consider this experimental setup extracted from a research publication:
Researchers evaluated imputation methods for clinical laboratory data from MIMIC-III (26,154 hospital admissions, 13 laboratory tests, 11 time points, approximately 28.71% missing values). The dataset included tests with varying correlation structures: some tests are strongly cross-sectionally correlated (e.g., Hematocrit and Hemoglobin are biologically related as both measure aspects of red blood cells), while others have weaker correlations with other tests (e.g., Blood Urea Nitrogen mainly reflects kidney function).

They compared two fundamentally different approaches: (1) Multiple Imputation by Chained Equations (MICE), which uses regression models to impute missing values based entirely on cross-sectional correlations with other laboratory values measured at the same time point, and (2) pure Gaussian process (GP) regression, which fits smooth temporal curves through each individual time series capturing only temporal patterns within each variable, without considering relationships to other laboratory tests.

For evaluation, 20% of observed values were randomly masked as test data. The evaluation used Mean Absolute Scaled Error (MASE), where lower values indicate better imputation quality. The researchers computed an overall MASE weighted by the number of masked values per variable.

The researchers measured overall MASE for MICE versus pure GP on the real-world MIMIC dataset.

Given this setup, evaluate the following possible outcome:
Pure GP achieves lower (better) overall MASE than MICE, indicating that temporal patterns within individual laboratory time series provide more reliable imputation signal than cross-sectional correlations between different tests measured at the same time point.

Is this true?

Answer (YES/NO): NO